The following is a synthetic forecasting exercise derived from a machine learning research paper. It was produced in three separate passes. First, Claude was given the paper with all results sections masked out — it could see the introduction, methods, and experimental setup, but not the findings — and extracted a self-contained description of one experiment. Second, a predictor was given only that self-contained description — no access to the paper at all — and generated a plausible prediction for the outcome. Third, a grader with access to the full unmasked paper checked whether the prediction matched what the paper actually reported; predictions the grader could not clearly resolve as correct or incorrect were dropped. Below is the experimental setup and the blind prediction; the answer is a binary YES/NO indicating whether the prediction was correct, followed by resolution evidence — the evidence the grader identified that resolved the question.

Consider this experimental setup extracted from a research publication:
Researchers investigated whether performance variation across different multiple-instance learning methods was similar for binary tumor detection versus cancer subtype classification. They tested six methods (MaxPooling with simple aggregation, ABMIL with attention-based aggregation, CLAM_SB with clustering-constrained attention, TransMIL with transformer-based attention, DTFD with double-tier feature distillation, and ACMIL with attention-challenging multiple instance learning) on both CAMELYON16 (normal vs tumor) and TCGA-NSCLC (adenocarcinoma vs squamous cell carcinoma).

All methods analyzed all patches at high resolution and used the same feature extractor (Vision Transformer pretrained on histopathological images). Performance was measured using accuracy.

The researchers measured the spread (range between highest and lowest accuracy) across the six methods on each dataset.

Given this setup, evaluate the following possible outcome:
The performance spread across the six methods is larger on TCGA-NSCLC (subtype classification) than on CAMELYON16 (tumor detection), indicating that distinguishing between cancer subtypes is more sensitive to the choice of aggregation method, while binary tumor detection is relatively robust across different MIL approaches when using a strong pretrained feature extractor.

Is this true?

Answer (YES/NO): YES